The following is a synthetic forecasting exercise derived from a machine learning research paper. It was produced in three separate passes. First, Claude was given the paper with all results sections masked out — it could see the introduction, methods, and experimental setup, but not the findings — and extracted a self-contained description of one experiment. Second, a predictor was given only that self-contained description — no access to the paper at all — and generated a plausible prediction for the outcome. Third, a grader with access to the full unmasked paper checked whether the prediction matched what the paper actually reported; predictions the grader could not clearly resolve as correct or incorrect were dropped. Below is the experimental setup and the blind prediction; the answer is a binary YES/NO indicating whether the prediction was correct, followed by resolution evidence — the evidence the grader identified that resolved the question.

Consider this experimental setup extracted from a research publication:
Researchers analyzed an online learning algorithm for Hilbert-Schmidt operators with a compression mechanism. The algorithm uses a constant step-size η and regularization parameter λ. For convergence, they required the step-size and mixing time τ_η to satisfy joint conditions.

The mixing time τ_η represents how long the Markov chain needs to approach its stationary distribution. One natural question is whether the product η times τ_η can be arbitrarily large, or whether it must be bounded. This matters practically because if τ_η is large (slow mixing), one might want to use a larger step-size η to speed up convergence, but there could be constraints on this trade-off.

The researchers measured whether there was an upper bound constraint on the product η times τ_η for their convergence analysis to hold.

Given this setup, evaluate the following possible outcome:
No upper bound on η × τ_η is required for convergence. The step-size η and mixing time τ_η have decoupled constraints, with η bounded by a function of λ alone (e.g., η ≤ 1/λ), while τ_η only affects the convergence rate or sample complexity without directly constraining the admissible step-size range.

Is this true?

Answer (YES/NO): NO